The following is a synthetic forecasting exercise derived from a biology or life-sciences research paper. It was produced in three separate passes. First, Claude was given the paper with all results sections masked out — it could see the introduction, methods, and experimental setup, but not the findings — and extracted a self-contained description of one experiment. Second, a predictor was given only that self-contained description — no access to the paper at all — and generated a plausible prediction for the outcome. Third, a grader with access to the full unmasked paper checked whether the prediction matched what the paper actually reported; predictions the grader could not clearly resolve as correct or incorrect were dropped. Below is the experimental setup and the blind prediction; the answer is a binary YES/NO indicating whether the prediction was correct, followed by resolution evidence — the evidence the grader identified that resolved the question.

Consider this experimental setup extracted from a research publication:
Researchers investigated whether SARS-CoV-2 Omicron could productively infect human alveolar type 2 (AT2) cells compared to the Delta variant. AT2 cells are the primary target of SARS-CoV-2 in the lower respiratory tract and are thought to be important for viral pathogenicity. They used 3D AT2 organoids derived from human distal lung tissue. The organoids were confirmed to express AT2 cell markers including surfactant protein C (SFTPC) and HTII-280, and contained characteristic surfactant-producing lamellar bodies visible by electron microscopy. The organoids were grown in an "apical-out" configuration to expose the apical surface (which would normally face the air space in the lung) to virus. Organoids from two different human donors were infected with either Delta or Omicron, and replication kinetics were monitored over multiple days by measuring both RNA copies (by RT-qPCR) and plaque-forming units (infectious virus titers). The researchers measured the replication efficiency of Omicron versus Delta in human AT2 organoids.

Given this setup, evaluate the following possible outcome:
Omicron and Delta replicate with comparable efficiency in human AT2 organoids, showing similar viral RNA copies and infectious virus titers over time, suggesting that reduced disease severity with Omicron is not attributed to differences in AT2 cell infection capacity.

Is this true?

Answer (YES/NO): NO